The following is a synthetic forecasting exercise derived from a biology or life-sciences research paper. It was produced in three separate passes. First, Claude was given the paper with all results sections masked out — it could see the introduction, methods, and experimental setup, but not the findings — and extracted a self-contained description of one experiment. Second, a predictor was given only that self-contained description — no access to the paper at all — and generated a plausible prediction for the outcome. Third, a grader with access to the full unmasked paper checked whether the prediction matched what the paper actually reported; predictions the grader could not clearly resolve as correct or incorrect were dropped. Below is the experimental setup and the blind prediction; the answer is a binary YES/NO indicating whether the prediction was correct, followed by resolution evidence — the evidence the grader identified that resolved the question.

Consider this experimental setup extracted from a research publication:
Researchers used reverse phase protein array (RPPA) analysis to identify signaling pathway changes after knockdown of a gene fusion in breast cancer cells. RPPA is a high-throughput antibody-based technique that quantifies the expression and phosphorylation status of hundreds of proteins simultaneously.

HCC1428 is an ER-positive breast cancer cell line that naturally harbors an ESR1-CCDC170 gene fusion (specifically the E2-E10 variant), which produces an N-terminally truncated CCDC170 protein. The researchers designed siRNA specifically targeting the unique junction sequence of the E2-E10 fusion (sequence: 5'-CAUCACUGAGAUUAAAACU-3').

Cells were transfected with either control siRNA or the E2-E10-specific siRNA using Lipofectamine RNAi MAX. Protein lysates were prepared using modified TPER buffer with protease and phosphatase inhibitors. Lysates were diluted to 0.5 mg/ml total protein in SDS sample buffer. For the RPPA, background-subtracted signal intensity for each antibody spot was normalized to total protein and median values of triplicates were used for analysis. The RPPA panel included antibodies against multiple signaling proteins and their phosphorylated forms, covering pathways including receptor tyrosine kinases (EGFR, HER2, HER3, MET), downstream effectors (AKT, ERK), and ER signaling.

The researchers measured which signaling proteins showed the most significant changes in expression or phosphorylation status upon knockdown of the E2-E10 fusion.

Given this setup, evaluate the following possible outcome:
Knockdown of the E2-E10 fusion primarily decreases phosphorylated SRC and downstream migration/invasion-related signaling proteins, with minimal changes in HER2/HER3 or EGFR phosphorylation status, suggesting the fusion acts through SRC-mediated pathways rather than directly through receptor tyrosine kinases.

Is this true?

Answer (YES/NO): NO